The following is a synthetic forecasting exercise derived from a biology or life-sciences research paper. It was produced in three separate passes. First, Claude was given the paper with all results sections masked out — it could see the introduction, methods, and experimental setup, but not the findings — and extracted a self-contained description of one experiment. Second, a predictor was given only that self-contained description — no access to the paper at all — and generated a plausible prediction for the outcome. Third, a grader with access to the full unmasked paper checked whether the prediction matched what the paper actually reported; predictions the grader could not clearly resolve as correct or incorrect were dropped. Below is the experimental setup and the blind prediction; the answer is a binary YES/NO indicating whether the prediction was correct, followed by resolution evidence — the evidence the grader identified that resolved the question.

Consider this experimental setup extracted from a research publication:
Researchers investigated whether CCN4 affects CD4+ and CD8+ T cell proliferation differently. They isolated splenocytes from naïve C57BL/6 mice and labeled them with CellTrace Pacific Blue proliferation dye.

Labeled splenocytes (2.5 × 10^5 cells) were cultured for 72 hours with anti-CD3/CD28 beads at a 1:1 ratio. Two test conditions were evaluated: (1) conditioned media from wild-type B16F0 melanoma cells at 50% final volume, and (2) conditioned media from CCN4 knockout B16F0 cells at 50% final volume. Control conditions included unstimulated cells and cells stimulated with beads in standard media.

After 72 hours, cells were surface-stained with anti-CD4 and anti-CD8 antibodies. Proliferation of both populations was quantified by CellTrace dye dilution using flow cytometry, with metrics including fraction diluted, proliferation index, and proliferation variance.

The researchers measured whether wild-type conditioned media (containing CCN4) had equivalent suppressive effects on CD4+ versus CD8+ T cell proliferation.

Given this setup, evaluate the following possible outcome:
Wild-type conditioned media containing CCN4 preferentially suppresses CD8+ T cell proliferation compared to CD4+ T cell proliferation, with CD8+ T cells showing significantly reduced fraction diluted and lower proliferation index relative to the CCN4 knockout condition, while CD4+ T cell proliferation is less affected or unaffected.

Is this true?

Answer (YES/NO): NO